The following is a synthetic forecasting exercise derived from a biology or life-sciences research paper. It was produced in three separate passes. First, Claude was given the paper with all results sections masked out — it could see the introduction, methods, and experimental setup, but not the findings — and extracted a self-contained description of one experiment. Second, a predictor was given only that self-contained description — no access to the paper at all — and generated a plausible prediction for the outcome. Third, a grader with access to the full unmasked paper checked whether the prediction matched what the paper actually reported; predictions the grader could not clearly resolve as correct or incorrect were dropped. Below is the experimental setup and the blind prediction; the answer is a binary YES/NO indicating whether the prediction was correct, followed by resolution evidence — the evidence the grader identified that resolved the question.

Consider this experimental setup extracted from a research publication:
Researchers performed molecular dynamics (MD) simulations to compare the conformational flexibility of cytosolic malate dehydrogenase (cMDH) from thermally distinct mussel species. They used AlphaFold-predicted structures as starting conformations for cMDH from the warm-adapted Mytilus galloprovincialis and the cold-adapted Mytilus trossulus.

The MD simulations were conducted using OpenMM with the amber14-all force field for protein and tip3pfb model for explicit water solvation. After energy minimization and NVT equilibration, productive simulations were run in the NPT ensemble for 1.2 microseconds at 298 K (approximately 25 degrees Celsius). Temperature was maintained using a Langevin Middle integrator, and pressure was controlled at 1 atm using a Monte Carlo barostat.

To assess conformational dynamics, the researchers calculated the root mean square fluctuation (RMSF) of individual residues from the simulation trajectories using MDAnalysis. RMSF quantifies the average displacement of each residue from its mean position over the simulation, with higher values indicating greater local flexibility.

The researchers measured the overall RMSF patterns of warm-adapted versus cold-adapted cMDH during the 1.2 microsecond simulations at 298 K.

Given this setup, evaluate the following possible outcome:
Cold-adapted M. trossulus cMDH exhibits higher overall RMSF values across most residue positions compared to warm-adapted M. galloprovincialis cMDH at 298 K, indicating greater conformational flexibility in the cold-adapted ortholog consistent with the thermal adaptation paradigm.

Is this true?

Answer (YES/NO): NO